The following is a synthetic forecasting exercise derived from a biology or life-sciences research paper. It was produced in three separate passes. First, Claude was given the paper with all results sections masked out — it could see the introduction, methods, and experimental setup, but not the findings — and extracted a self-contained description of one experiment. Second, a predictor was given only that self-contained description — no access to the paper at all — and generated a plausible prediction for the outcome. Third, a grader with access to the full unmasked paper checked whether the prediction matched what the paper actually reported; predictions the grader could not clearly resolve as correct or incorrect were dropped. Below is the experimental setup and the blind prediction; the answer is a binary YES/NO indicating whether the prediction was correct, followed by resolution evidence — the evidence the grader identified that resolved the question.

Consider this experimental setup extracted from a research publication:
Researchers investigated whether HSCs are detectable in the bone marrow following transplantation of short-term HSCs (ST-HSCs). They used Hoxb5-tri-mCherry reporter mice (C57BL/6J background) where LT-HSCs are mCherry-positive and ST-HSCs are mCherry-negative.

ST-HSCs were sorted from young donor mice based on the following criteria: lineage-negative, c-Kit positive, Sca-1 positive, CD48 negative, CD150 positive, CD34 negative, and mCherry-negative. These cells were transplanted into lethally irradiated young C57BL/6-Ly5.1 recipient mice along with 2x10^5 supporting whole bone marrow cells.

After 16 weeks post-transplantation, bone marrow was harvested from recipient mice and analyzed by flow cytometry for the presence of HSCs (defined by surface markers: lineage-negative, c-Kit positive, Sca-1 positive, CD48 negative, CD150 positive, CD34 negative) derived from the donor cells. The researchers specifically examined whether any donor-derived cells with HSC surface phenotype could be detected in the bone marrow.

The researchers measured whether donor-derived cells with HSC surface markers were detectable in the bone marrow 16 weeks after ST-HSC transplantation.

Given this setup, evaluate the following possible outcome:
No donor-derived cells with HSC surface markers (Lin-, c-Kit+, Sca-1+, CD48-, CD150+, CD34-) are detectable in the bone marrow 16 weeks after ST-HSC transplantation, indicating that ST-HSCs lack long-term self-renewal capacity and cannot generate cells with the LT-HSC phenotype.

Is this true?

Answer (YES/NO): YES